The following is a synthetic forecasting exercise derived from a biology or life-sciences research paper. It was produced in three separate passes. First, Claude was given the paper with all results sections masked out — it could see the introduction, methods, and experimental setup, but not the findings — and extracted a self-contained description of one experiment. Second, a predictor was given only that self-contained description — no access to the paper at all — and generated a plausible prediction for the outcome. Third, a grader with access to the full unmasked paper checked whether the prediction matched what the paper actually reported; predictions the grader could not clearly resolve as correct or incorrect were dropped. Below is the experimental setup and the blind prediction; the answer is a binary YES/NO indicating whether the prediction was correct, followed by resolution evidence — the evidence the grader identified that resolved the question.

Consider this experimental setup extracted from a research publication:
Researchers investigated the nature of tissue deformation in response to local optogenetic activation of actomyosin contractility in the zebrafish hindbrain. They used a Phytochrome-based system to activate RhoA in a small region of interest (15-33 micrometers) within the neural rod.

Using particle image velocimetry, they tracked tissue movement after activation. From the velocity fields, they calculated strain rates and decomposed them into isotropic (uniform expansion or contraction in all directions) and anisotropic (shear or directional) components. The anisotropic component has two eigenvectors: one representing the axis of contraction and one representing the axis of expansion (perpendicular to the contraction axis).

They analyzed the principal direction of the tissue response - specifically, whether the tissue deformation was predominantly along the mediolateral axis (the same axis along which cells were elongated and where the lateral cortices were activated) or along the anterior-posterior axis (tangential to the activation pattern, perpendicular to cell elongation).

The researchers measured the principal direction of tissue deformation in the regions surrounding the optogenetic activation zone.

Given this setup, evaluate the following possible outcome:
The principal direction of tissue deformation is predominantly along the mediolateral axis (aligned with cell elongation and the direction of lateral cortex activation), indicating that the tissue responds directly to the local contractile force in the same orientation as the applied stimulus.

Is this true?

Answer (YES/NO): NO